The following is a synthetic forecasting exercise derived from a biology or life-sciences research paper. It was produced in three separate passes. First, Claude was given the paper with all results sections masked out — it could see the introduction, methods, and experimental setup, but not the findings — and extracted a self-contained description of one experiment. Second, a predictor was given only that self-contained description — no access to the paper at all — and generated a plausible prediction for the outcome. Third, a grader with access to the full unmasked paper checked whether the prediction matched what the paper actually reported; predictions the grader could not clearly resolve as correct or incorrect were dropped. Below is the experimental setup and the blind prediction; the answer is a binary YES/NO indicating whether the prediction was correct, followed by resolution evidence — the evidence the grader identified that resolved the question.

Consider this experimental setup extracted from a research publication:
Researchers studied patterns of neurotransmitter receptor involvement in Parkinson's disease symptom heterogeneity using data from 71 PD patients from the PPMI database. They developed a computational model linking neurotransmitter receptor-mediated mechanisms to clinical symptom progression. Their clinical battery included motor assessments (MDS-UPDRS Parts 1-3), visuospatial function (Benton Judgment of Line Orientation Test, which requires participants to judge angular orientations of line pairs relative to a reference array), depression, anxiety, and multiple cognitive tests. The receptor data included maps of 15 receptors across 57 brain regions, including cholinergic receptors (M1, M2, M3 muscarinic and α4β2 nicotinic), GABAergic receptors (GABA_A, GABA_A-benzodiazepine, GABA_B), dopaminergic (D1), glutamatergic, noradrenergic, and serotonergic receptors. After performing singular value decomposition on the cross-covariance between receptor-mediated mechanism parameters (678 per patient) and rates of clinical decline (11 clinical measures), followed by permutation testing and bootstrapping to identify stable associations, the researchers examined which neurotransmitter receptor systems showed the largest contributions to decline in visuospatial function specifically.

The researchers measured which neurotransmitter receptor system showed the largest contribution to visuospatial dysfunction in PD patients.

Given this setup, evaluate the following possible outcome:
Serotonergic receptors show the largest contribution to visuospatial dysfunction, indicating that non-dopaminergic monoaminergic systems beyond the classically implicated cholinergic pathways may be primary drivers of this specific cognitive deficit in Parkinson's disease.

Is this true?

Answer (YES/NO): NO